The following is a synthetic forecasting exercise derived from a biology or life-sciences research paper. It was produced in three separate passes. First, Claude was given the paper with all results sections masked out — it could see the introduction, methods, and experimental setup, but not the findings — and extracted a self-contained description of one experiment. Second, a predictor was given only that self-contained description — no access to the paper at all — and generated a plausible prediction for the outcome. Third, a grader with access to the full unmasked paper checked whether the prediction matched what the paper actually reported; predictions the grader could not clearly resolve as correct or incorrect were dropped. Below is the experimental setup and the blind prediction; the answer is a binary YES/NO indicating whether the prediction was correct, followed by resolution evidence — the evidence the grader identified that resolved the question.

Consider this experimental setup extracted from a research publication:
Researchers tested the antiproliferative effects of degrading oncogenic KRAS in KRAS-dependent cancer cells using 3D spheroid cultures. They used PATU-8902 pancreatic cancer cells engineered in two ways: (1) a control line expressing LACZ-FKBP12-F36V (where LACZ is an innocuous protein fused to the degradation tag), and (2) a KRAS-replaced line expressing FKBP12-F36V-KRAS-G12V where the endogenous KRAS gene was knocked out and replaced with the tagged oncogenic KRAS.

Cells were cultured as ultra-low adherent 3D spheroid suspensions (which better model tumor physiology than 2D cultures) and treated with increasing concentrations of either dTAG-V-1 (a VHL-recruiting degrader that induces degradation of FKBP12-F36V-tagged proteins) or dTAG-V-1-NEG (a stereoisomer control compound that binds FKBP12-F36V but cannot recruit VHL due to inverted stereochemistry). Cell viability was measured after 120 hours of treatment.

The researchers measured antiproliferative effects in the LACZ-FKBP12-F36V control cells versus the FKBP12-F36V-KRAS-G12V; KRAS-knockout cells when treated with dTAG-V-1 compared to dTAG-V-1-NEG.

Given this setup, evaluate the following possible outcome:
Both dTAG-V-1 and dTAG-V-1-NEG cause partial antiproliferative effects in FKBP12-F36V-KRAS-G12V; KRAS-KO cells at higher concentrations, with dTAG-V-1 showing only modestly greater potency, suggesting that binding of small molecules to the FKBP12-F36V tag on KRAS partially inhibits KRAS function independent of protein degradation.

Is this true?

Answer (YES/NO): NO